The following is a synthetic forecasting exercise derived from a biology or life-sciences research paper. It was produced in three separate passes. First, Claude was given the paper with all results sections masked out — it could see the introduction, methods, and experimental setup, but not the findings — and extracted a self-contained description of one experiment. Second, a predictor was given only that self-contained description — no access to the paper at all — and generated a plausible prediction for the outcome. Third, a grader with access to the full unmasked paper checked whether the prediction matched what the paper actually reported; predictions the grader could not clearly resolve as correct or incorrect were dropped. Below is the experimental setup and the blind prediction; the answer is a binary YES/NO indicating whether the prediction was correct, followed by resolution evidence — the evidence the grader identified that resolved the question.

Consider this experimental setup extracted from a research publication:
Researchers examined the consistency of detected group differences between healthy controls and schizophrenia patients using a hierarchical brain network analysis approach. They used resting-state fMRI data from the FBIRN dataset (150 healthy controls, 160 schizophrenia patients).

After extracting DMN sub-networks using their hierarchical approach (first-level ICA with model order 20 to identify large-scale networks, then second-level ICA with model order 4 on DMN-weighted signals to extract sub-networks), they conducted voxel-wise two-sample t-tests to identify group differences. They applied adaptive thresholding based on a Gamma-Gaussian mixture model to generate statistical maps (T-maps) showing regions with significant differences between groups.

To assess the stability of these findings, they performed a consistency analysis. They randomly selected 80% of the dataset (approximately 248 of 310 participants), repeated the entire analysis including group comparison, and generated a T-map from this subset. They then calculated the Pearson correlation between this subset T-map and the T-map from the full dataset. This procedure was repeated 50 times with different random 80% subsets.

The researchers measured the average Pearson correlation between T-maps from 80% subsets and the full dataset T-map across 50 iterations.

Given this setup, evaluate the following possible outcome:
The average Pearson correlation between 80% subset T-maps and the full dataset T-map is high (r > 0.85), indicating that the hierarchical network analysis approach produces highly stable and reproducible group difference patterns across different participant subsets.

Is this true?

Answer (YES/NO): YES